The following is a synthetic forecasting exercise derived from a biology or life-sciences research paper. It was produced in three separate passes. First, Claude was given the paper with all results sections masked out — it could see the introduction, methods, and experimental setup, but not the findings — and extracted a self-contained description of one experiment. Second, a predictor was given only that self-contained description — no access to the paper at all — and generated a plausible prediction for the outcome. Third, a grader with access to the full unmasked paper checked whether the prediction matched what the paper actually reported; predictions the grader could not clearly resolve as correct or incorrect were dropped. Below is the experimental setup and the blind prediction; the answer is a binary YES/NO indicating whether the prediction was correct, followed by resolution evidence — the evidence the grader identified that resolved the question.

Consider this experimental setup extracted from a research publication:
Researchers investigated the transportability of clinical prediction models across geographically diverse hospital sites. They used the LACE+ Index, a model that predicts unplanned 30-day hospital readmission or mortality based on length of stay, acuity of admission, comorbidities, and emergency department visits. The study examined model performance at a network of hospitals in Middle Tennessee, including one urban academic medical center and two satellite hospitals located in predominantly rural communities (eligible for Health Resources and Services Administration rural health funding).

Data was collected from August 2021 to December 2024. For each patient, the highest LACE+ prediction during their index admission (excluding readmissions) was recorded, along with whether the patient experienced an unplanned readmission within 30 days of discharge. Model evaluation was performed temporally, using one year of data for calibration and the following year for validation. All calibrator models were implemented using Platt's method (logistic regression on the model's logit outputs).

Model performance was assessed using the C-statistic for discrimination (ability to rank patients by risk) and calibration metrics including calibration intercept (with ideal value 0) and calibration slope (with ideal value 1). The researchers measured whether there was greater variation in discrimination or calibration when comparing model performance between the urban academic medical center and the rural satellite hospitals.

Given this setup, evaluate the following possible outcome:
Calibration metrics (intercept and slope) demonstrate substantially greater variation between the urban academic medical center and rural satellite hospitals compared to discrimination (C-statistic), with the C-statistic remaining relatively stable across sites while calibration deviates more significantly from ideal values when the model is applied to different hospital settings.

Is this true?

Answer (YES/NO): YES